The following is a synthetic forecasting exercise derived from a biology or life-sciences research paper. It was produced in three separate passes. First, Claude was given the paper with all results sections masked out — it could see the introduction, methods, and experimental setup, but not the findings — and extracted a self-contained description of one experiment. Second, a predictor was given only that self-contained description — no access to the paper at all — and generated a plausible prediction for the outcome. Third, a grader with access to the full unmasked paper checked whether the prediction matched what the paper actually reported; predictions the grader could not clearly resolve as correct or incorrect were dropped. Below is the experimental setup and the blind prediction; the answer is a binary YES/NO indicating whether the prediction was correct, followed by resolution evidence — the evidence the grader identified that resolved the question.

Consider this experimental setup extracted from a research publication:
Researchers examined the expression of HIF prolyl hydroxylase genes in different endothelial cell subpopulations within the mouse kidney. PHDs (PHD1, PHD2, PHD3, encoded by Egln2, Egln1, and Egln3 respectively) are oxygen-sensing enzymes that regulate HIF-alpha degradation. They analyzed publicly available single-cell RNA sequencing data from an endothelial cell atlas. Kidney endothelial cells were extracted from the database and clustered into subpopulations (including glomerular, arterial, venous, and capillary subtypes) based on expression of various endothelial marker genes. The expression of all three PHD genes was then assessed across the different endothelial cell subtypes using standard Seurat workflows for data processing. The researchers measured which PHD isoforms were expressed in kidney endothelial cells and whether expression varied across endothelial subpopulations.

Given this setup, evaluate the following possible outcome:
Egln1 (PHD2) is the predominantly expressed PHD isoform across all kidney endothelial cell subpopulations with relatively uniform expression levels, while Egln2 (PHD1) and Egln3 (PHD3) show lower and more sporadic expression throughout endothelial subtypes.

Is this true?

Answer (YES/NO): NO